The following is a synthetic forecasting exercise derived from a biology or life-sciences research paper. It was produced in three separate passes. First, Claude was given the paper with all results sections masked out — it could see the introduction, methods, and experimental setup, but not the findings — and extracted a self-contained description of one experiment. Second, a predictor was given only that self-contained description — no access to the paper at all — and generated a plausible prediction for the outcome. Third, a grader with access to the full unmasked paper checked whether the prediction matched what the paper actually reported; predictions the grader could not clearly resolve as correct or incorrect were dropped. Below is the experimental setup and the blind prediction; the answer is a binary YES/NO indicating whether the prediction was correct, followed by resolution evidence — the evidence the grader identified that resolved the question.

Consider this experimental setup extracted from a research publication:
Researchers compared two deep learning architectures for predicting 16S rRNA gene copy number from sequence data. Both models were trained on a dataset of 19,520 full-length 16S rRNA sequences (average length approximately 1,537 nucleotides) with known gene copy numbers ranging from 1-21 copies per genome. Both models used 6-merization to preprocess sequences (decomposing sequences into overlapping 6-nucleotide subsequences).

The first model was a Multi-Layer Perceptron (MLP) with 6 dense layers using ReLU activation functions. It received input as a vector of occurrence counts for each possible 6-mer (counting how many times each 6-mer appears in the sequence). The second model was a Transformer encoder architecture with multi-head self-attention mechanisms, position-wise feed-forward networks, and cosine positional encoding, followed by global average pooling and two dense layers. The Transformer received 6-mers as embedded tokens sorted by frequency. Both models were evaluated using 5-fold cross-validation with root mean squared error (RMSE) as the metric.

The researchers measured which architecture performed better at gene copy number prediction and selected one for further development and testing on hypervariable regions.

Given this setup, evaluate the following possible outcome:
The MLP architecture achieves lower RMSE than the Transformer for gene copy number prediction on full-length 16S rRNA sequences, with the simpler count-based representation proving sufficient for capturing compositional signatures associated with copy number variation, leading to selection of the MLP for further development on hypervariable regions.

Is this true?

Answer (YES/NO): YES